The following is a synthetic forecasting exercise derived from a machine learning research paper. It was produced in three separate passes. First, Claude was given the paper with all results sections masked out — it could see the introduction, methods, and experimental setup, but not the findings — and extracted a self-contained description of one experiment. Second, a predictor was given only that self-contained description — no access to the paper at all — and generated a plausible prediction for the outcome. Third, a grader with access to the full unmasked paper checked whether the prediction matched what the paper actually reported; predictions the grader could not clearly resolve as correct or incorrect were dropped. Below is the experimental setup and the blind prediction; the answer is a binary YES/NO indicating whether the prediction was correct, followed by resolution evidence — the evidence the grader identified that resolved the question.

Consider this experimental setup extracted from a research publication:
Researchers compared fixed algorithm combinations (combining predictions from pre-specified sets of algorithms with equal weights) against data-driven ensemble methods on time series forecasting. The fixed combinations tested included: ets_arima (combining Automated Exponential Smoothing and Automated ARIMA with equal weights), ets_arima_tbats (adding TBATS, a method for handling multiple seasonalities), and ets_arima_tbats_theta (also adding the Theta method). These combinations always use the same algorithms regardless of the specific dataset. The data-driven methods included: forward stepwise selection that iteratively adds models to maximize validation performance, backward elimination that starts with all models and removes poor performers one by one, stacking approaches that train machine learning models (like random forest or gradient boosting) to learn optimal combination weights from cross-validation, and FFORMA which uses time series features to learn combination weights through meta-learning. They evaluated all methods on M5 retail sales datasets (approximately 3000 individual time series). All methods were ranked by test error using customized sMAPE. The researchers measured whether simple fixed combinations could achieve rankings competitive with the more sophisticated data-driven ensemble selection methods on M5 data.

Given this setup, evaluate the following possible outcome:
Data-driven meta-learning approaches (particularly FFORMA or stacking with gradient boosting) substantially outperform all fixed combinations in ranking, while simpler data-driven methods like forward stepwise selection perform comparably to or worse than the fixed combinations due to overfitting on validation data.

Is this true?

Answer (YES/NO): NO